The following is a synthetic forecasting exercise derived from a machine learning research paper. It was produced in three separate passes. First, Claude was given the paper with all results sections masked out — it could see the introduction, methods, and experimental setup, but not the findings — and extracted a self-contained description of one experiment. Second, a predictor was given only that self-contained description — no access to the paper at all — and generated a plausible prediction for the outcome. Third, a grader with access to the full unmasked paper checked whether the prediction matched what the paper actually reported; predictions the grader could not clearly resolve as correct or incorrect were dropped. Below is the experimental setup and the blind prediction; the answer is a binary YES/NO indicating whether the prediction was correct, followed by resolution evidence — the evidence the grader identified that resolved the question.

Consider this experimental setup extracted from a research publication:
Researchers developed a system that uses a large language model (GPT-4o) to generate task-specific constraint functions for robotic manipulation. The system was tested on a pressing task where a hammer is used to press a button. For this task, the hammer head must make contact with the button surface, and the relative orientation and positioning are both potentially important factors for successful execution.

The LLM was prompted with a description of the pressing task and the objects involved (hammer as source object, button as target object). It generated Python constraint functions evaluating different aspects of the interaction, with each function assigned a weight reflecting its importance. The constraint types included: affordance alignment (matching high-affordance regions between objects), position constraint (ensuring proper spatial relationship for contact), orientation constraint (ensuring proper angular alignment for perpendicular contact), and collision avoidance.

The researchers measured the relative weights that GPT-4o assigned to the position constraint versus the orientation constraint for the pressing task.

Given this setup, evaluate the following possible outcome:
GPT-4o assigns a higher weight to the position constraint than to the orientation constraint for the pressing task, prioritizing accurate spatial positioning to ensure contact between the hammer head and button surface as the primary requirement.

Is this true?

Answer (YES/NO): YES